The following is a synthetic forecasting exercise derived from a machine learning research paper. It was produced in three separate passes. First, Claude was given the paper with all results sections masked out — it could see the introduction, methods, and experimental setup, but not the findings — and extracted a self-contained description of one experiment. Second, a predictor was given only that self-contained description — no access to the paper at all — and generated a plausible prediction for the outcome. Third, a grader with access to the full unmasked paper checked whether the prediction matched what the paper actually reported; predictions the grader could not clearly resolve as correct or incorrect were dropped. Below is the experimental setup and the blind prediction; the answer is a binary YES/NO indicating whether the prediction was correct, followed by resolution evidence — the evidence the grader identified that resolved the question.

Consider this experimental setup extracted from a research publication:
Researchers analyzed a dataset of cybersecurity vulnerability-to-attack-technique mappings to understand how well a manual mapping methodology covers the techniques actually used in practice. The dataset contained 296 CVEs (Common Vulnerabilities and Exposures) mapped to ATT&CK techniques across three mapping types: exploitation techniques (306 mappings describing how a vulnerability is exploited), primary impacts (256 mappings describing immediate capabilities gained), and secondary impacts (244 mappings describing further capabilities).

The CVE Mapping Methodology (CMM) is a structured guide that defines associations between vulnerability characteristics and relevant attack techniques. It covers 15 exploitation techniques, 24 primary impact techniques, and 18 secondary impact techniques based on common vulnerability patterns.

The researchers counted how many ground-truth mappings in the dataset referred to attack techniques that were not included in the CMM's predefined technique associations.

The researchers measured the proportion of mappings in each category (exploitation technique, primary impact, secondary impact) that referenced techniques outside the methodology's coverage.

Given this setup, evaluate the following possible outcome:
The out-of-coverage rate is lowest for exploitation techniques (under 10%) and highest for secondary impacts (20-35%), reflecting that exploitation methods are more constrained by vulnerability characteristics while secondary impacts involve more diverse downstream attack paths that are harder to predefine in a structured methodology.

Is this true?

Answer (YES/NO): YES